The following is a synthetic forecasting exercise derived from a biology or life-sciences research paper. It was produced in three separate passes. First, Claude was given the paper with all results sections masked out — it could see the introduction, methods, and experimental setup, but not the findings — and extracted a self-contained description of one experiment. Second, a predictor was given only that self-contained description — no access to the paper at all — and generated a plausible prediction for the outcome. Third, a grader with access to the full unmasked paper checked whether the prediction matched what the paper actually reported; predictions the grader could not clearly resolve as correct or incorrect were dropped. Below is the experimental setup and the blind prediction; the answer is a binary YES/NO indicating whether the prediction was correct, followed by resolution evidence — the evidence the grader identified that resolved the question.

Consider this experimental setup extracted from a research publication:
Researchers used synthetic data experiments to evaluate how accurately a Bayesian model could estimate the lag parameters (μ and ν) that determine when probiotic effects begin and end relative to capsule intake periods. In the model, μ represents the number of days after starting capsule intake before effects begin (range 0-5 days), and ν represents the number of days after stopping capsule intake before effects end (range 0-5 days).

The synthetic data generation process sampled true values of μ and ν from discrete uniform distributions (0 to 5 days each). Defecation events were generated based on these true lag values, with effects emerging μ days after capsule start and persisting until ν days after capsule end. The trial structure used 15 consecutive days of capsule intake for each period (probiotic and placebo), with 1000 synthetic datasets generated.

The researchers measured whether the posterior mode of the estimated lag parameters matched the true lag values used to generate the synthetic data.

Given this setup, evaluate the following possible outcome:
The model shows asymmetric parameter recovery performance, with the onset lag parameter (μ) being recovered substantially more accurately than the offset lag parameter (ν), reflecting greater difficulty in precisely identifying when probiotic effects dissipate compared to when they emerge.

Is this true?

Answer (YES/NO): NO